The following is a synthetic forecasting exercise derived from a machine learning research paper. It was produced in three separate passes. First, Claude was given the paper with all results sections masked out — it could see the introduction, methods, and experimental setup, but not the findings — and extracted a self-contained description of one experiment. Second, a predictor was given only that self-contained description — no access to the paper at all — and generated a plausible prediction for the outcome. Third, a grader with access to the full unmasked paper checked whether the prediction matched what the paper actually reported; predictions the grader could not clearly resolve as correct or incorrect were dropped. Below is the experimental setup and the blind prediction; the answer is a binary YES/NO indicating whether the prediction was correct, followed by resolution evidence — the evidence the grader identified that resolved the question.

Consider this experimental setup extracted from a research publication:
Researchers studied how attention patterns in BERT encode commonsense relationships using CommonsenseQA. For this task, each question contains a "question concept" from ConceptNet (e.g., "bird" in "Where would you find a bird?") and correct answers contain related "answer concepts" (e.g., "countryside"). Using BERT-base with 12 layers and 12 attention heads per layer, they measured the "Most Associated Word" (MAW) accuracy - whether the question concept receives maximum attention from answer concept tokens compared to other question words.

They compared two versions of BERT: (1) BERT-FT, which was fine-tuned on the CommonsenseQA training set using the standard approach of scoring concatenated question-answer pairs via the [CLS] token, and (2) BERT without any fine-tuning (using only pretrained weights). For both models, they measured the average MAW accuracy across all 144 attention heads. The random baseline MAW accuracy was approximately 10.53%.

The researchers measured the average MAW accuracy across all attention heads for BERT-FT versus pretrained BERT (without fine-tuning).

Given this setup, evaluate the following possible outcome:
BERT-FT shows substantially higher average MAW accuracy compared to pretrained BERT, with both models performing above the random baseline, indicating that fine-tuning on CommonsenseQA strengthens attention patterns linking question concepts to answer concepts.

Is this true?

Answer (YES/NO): YES